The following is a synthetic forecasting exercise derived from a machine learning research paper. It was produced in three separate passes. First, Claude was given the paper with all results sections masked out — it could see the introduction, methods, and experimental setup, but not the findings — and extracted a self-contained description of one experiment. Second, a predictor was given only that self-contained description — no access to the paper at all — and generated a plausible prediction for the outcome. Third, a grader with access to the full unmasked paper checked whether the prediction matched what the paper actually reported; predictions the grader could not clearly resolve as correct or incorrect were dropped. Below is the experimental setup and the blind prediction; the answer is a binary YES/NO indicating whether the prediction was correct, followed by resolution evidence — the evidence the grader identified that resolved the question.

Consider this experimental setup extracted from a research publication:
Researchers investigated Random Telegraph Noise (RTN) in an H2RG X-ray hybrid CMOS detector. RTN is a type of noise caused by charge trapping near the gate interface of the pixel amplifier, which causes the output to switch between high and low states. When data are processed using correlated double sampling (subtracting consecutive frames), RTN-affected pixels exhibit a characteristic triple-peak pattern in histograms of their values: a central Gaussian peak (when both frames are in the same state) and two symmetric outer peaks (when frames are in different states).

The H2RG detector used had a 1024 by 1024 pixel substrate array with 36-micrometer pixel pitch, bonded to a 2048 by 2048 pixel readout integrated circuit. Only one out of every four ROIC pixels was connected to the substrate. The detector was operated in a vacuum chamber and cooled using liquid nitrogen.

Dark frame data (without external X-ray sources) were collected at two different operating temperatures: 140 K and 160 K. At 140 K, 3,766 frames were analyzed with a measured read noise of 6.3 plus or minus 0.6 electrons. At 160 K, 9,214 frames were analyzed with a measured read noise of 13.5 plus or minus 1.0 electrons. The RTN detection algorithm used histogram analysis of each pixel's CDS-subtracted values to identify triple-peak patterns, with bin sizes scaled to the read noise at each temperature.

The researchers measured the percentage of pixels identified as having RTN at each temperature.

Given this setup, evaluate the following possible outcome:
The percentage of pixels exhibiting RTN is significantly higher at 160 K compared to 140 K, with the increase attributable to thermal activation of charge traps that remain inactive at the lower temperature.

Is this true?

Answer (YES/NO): NO